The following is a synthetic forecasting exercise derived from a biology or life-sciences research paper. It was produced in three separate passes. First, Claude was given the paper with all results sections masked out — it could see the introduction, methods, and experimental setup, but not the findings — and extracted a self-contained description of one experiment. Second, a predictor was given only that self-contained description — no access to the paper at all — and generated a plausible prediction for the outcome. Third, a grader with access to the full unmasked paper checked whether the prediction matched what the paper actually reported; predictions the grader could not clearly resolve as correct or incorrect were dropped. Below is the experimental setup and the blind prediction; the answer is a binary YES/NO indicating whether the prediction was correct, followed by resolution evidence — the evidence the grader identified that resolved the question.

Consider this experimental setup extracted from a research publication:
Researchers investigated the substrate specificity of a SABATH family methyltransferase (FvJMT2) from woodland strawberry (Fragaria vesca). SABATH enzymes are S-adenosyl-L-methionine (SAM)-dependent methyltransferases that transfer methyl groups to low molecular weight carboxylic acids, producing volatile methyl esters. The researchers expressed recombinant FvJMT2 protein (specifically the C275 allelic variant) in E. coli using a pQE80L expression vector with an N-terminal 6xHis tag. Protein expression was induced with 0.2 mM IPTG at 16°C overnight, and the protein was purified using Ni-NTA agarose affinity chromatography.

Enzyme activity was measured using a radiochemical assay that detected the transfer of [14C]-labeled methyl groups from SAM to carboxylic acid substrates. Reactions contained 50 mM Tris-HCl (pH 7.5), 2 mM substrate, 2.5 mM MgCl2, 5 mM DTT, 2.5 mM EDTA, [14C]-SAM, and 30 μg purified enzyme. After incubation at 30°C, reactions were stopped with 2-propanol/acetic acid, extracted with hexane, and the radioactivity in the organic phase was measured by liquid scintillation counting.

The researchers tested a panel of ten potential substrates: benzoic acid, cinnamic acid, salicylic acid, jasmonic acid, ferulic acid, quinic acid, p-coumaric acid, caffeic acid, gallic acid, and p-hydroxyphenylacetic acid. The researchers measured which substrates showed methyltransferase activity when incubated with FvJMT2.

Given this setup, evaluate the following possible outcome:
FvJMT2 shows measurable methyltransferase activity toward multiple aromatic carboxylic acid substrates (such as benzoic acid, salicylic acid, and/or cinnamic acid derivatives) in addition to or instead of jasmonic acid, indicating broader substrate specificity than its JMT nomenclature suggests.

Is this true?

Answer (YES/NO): YES